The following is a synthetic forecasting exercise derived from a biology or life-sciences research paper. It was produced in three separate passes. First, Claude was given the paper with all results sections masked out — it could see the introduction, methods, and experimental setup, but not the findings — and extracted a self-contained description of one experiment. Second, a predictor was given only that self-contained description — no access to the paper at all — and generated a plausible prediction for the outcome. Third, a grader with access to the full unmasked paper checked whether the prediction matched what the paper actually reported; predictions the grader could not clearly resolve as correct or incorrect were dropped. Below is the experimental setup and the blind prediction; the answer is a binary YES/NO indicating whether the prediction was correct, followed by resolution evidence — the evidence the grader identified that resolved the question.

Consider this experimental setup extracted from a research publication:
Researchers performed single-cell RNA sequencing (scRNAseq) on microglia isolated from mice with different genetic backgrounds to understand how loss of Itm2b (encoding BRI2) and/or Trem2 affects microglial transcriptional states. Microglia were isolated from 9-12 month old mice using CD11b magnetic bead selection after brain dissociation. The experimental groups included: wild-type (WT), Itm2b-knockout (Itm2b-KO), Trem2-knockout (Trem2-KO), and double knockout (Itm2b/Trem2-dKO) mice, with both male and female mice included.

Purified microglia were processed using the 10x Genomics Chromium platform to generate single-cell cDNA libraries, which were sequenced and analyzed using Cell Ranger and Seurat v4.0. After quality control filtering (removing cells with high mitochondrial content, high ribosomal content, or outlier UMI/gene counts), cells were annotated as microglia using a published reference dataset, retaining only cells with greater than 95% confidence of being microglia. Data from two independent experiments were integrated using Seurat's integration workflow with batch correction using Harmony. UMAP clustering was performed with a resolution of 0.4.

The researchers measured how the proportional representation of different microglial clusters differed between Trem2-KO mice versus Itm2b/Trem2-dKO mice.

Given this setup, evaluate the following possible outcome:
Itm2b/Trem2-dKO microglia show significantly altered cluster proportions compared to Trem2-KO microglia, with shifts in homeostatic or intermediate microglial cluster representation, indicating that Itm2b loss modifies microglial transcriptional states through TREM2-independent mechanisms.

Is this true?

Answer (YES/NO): NO